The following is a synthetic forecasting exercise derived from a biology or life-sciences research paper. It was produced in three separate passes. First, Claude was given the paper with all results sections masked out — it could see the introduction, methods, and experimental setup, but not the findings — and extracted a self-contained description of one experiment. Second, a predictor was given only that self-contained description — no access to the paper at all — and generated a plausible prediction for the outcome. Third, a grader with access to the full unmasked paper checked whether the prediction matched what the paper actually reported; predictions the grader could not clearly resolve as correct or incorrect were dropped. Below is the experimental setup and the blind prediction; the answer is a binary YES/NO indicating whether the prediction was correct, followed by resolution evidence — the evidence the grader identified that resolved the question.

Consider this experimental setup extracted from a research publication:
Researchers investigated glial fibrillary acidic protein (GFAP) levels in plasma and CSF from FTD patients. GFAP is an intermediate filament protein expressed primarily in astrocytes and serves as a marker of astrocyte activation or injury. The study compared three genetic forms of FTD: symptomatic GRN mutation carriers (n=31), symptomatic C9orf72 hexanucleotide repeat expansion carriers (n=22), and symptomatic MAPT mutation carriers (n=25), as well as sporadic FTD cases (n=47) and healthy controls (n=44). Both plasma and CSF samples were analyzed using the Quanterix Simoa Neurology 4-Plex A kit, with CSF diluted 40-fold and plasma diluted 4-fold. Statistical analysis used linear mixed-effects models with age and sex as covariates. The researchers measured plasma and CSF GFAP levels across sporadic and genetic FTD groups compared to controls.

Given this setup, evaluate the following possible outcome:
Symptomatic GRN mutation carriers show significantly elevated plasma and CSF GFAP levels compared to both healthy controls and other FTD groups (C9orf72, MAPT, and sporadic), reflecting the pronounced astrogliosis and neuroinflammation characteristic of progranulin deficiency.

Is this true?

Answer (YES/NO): NO